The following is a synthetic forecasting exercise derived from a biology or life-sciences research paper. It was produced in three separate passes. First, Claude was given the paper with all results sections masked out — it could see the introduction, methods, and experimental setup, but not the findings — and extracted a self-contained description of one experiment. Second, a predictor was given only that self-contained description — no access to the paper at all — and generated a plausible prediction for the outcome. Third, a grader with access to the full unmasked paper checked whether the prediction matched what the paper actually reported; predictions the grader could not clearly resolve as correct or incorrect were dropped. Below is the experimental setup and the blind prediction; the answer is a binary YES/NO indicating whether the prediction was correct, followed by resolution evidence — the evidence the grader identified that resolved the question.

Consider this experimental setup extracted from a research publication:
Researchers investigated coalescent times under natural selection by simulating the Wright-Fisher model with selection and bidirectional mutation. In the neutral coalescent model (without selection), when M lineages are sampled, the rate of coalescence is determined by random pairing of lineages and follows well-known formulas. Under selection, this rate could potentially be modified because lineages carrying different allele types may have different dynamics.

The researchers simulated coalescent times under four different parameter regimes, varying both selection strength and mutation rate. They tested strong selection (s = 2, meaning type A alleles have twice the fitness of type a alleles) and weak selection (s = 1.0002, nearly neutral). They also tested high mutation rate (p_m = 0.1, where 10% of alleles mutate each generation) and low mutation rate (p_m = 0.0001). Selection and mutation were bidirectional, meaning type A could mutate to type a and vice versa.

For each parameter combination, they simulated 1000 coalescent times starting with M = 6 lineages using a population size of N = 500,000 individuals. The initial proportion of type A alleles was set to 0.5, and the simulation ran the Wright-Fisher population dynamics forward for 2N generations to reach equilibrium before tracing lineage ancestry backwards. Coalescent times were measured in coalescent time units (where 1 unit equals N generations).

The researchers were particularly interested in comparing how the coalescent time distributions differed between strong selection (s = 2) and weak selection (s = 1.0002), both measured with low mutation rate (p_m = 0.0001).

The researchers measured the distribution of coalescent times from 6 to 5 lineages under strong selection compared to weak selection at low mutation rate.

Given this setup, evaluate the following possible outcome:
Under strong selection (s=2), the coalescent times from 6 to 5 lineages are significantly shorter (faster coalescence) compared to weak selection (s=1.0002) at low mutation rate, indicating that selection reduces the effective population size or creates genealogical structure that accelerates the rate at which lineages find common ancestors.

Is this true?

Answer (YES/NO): NO